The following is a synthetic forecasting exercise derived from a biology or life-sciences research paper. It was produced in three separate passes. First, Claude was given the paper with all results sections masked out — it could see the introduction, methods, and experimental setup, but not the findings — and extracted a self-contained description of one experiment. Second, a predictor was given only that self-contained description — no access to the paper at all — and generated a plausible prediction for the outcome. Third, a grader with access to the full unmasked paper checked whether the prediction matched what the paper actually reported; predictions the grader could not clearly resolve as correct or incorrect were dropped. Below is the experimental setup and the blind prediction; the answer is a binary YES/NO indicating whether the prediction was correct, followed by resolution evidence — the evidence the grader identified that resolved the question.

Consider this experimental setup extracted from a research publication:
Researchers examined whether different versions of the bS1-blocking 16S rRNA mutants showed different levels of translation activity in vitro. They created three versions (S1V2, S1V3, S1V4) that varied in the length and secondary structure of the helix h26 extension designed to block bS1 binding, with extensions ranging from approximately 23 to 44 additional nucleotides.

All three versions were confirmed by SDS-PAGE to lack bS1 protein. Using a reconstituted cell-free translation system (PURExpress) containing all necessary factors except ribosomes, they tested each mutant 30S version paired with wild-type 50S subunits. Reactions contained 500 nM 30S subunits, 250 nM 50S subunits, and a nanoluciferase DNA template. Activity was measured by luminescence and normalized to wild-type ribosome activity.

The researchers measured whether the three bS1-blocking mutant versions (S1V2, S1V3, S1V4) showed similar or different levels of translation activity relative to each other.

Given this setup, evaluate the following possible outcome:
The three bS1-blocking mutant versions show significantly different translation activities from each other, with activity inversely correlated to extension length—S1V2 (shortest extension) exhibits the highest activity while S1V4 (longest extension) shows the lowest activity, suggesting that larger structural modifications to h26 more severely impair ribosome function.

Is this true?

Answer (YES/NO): NO